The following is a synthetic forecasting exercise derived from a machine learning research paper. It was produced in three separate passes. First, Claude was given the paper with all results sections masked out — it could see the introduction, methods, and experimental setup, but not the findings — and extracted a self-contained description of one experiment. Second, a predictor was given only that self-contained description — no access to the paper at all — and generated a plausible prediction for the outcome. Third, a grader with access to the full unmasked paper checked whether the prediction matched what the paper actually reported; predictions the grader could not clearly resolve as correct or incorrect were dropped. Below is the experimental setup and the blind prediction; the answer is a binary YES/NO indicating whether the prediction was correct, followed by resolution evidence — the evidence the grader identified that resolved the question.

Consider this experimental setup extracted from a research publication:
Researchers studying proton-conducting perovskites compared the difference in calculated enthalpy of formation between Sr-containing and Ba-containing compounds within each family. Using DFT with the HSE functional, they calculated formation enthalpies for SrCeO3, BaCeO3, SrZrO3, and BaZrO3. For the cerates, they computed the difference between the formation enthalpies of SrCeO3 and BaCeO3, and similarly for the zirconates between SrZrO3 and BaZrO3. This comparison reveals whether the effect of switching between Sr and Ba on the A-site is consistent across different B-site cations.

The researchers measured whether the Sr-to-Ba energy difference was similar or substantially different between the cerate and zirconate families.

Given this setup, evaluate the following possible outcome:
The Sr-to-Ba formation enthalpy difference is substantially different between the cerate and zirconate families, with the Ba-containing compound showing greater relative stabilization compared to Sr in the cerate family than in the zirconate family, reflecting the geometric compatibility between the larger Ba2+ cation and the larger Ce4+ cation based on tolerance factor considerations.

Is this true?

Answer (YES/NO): NO